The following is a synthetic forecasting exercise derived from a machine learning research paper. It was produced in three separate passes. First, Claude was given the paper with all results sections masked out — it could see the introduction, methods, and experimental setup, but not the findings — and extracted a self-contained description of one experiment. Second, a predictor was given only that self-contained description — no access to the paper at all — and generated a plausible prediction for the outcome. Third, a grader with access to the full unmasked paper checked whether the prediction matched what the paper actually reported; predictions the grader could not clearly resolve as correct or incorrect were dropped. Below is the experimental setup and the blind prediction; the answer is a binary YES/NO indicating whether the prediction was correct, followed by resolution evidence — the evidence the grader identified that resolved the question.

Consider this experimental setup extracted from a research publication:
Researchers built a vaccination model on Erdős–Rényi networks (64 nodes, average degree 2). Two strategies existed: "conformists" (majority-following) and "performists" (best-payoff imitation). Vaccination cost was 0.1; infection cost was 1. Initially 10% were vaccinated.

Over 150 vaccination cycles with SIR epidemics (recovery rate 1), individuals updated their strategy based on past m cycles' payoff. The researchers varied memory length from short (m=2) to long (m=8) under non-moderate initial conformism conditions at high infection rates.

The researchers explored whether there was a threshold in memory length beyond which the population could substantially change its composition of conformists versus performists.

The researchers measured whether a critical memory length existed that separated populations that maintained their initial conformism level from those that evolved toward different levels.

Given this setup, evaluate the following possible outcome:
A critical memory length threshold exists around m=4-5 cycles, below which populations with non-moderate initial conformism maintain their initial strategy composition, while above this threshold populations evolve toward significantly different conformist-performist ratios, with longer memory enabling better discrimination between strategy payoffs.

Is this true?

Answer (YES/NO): YES